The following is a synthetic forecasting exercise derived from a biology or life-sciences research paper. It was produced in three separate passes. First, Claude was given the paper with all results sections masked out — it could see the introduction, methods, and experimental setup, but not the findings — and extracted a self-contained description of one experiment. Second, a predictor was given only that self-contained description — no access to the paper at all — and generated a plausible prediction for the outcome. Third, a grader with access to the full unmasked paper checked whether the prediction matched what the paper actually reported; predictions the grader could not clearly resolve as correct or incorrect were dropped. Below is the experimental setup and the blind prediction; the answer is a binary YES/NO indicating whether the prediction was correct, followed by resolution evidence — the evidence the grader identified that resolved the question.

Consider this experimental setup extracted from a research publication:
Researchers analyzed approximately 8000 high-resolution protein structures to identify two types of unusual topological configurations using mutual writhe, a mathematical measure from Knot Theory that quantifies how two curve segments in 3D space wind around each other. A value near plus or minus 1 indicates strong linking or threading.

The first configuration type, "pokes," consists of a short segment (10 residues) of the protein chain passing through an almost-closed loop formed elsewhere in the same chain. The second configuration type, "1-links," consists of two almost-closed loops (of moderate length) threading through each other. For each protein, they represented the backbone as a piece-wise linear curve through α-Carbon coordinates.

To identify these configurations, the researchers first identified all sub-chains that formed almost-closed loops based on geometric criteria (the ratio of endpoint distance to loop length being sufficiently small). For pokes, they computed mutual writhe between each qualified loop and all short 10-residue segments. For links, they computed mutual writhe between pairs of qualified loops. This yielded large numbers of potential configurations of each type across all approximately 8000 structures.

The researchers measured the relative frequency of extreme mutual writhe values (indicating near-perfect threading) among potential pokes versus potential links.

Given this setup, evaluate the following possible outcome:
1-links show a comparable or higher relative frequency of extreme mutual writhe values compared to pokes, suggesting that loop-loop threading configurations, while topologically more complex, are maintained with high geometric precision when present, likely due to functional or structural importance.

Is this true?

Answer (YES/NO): NO